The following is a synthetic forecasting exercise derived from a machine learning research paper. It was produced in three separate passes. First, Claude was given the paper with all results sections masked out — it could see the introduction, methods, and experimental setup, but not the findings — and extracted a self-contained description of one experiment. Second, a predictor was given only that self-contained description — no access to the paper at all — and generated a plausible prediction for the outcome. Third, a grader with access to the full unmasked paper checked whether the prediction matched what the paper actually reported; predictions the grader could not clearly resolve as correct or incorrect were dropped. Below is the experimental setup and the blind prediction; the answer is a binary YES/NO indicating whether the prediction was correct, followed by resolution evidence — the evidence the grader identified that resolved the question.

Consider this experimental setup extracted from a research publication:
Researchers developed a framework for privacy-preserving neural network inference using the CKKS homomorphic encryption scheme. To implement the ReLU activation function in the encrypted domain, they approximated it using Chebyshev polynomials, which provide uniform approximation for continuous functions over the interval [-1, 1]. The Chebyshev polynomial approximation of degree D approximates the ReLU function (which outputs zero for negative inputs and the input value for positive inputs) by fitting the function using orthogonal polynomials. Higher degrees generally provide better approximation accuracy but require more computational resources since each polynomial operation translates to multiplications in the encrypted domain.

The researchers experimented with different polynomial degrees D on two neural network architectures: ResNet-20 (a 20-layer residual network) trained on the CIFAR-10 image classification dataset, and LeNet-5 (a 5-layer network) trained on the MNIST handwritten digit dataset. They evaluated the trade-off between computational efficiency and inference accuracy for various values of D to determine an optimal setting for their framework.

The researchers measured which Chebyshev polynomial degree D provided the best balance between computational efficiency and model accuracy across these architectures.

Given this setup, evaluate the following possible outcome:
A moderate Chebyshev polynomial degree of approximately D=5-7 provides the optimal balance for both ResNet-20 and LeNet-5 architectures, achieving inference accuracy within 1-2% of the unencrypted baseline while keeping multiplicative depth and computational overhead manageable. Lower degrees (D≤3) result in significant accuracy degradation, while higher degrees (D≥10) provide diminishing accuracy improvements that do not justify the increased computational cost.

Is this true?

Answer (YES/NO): NO